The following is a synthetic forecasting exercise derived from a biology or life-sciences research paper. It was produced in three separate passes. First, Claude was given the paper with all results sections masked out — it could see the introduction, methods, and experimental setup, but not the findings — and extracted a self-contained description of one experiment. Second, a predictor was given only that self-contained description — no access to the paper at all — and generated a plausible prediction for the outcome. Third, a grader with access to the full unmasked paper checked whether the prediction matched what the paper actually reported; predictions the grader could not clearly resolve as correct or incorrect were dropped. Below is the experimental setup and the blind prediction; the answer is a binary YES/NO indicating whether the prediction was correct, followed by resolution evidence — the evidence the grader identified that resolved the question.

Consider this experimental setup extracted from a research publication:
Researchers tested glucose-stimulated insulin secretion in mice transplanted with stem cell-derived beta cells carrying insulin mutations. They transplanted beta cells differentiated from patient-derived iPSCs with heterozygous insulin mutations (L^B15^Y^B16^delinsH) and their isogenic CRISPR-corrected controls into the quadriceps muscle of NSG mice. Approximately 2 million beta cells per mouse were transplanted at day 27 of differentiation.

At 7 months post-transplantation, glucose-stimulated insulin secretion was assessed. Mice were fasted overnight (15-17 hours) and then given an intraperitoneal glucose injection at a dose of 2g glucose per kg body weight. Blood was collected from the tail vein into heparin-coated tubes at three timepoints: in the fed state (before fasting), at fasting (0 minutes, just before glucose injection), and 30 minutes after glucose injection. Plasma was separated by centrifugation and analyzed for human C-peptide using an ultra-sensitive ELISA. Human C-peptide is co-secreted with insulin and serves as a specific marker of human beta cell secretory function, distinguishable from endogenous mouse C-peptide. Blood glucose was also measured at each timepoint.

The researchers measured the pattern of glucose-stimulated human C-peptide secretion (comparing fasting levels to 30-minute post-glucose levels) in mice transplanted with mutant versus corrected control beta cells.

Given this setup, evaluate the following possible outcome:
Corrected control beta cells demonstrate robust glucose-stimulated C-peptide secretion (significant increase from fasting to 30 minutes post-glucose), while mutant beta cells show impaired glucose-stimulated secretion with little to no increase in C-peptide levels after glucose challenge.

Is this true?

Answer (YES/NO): YES